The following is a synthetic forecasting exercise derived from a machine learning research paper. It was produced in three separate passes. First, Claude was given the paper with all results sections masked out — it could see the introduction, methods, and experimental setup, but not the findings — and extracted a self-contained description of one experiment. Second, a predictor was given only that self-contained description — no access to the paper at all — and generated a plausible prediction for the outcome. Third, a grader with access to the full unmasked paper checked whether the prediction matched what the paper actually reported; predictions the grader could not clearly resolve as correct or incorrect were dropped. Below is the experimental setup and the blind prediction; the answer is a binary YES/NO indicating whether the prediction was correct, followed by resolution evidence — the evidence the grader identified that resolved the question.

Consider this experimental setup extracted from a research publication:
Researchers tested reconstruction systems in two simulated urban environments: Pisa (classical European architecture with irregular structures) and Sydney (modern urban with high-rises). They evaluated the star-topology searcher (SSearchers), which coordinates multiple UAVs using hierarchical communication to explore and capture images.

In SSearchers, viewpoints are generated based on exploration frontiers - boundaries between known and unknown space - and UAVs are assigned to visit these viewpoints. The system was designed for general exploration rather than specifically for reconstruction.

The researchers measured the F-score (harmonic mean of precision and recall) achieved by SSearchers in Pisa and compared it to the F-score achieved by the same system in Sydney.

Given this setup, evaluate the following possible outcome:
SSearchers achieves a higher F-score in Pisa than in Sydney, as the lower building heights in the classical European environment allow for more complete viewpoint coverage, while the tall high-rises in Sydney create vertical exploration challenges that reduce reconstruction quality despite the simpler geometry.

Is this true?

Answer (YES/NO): YES